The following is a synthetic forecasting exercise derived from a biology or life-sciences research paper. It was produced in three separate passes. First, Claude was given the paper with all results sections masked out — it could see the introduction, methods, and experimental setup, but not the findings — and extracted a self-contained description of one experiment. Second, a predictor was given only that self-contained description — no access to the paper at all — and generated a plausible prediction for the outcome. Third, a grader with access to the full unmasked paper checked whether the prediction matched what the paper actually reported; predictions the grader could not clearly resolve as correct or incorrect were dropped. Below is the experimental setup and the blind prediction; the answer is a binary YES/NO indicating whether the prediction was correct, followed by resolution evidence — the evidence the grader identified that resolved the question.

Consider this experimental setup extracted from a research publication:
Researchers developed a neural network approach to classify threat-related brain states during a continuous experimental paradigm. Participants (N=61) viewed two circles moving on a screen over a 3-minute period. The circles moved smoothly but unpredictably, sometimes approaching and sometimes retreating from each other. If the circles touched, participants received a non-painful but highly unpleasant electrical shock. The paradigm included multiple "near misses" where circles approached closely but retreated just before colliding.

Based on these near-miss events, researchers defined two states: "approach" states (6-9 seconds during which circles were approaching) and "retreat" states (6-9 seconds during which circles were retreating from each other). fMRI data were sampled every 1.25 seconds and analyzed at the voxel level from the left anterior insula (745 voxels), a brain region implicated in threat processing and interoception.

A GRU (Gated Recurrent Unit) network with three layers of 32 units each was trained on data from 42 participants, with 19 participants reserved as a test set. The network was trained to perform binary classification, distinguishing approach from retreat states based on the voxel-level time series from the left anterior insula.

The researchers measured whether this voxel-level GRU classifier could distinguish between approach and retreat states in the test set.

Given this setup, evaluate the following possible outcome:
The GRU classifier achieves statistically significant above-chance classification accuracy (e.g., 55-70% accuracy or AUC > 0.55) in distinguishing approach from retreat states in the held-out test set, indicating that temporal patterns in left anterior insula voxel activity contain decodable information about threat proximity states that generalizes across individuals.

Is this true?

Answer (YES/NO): YES